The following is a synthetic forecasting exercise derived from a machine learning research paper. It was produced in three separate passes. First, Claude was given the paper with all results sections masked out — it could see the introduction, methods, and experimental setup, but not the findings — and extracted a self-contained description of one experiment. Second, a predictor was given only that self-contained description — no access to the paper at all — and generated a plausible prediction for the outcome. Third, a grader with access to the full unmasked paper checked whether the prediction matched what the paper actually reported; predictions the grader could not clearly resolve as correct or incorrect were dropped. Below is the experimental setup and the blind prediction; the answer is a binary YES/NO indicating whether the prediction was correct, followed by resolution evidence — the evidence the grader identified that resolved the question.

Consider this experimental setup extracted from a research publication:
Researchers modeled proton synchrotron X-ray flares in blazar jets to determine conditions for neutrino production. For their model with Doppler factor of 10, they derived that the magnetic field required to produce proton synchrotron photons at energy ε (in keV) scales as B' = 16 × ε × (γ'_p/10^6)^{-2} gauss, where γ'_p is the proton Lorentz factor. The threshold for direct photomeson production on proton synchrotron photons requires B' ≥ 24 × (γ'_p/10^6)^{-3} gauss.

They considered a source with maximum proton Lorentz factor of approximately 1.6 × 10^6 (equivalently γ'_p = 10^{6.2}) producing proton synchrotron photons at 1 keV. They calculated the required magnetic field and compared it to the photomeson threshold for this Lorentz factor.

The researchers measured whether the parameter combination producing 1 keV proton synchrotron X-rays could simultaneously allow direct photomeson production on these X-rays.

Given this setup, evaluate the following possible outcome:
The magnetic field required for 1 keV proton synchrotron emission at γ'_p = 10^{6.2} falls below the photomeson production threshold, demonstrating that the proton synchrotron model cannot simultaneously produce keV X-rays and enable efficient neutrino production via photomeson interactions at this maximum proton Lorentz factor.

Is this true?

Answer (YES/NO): NO